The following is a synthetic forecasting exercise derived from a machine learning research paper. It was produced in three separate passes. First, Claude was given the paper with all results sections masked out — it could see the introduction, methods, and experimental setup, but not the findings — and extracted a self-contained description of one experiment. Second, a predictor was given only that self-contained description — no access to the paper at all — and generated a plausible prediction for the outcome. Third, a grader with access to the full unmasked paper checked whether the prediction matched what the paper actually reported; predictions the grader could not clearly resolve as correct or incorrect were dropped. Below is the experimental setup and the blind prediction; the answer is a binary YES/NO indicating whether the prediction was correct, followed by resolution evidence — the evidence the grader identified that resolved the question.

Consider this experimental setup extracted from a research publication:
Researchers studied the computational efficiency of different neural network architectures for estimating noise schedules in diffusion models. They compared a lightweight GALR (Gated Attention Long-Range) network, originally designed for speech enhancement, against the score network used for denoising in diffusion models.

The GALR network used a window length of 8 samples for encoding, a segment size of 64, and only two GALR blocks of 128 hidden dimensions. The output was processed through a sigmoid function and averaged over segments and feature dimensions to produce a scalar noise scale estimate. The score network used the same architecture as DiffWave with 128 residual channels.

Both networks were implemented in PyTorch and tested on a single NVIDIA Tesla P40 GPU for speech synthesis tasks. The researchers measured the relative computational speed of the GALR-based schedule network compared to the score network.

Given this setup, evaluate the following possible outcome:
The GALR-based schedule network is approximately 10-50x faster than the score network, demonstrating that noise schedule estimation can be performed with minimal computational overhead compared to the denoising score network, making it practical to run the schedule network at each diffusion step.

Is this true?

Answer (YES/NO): NO